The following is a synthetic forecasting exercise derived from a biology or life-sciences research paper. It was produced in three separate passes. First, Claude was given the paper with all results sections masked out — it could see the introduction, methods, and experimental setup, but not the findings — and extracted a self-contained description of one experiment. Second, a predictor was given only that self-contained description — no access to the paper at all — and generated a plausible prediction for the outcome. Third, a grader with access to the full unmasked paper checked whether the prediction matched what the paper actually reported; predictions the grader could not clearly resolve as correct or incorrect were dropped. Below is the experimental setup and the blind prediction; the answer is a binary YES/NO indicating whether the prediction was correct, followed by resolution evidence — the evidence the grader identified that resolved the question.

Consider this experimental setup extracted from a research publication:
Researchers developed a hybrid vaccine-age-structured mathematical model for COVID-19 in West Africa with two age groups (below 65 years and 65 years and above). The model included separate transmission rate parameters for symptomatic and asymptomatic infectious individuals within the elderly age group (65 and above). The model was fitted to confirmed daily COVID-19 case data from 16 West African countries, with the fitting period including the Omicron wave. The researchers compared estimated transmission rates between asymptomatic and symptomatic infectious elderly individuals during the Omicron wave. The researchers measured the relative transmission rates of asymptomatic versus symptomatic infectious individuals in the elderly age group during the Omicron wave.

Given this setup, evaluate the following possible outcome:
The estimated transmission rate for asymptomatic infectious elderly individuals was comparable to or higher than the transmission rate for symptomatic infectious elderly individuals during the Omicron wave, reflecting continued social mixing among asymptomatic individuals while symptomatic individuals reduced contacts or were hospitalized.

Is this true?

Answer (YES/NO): YES